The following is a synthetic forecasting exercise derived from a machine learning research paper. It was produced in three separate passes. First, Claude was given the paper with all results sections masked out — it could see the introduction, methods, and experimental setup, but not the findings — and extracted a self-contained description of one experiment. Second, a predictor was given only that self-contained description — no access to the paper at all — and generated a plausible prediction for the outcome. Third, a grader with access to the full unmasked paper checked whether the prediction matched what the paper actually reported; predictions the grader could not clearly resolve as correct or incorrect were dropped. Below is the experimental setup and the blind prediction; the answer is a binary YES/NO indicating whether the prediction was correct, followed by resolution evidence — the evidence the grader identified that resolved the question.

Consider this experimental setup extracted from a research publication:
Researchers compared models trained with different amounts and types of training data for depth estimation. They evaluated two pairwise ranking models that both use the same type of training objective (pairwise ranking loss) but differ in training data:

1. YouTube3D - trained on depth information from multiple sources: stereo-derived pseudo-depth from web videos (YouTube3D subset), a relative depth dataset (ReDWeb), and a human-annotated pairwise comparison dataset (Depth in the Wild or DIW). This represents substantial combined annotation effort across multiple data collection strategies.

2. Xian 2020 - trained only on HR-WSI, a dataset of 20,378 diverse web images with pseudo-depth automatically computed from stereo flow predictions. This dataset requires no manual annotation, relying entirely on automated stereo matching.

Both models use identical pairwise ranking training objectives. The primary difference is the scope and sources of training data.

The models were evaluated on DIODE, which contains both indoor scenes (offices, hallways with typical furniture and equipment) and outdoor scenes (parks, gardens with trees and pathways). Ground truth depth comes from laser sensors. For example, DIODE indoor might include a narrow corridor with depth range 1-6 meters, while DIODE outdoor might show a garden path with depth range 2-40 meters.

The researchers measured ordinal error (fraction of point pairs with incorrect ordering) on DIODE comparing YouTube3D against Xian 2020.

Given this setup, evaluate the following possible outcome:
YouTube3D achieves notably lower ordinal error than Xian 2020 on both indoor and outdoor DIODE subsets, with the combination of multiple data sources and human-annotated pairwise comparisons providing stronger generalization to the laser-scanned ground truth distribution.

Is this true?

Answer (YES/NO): NO